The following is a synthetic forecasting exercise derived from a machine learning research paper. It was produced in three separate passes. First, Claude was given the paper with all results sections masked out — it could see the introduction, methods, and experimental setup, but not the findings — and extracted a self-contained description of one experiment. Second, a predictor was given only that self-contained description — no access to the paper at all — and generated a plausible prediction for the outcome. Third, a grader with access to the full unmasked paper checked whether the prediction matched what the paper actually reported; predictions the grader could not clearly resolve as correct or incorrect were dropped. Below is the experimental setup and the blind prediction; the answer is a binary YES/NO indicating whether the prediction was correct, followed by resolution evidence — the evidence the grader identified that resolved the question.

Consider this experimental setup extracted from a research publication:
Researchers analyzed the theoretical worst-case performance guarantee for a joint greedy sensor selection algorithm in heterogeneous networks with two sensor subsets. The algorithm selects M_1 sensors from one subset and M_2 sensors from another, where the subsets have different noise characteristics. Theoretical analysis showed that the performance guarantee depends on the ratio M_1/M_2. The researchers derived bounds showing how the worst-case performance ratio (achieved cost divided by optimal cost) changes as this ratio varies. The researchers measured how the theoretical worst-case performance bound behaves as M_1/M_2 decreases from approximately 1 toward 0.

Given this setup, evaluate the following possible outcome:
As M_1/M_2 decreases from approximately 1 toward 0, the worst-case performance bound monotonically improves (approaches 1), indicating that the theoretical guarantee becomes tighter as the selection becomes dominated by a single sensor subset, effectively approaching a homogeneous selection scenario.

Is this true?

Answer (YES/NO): NO